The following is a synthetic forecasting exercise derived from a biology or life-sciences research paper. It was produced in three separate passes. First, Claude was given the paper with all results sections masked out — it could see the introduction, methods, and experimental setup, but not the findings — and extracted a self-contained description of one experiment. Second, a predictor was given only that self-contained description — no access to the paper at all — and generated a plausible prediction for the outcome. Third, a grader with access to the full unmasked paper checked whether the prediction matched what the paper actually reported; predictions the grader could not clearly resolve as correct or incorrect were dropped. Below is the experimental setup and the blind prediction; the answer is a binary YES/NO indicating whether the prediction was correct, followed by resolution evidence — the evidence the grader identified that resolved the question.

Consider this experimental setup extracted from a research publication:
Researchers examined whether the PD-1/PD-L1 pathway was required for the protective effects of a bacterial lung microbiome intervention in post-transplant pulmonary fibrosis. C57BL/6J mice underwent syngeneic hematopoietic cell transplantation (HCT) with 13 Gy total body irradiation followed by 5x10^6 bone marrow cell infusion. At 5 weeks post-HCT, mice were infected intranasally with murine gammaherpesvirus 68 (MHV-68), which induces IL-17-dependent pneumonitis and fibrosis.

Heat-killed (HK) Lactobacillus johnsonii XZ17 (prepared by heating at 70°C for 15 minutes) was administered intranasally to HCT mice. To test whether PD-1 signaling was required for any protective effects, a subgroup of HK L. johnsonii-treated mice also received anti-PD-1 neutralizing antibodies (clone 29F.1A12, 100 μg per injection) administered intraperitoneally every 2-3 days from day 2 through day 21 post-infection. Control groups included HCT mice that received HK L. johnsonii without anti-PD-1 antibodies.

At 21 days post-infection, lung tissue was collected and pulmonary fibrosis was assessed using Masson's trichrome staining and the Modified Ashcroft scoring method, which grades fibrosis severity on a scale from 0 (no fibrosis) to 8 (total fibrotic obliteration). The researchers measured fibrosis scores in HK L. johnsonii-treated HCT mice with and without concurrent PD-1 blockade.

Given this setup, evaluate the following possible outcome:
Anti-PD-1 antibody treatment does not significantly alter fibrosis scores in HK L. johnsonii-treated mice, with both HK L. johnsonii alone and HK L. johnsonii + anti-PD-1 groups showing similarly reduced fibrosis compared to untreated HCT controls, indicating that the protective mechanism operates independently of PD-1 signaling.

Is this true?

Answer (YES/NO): NO